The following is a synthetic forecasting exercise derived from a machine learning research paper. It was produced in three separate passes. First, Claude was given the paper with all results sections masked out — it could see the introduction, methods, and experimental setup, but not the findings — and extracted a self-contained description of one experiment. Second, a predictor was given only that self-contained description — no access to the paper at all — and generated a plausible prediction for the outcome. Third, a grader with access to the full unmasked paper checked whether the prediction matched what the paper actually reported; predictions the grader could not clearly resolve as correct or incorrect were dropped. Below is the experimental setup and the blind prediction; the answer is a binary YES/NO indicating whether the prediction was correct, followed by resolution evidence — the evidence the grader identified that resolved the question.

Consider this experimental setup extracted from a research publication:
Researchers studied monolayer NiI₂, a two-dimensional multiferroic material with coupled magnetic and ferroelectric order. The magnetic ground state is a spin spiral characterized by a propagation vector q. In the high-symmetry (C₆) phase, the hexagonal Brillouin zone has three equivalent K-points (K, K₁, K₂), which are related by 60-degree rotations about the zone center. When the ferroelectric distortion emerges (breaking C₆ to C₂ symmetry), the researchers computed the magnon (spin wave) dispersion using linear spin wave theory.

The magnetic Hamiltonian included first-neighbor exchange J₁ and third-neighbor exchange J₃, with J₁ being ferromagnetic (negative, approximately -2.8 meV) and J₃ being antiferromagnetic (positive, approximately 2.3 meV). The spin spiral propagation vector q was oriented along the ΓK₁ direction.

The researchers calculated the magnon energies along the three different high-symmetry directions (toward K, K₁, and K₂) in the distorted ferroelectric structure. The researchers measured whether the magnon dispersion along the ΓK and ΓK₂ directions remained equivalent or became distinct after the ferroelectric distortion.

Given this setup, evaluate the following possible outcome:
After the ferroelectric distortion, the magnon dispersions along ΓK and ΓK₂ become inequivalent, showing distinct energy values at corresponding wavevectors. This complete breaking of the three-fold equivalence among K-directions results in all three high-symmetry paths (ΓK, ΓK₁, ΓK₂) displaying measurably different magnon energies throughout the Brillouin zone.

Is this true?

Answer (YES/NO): NO